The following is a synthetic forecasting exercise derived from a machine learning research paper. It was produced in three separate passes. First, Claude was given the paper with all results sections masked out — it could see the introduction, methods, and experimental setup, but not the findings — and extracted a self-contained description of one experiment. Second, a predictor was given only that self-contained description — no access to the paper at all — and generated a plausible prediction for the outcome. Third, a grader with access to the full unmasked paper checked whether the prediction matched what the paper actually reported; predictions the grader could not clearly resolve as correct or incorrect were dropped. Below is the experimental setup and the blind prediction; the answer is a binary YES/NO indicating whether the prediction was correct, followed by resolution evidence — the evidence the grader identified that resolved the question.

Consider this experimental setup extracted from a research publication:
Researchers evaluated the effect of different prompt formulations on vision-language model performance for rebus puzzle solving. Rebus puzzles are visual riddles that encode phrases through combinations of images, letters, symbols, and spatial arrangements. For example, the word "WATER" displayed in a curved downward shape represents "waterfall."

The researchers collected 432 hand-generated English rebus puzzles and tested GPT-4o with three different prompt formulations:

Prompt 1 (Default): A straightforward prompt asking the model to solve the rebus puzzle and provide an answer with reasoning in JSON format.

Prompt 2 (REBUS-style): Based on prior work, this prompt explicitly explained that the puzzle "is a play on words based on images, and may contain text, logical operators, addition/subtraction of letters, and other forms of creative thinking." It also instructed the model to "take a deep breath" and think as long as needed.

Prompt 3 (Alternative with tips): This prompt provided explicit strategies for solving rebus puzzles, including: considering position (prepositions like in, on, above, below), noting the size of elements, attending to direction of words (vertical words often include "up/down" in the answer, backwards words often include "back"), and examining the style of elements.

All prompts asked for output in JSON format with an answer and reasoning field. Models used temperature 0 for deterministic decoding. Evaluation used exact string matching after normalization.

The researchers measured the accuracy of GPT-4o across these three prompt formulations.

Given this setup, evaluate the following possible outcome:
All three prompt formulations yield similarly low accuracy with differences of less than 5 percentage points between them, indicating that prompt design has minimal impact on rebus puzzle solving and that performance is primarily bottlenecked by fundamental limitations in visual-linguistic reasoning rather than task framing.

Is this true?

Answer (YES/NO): YES